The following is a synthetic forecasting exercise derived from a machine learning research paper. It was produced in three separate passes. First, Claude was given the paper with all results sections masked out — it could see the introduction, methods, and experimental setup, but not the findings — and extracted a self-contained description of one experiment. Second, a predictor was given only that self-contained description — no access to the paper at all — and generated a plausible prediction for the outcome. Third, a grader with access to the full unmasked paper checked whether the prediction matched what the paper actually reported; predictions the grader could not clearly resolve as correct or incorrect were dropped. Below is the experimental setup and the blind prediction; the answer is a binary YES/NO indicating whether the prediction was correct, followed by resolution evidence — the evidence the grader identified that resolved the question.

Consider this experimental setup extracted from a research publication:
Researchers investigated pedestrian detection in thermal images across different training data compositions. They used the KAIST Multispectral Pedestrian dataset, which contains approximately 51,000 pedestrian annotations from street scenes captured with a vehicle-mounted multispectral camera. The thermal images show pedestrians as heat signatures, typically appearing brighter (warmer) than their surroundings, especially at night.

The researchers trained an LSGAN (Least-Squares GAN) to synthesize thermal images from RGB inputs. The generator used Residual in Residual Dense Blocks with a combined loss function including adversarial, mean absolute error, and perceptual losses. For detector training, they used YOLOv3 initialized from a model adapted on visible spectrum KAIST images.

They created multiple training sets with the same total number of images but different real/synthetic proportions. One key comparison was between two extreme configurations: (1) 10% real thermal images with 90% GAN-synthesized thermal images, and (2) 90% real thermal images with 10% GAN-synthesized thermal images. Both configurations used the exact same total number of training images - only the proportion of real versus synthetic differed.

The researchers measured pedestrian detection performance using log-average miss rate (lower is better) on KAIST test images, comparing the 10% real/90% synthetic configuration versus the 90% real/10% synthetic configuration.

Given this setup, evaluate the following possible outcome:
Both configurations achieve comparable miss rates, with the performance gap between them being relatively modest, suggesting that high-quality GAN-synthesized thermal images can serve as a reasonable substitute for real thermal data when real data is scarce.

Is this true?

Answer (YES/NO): NO